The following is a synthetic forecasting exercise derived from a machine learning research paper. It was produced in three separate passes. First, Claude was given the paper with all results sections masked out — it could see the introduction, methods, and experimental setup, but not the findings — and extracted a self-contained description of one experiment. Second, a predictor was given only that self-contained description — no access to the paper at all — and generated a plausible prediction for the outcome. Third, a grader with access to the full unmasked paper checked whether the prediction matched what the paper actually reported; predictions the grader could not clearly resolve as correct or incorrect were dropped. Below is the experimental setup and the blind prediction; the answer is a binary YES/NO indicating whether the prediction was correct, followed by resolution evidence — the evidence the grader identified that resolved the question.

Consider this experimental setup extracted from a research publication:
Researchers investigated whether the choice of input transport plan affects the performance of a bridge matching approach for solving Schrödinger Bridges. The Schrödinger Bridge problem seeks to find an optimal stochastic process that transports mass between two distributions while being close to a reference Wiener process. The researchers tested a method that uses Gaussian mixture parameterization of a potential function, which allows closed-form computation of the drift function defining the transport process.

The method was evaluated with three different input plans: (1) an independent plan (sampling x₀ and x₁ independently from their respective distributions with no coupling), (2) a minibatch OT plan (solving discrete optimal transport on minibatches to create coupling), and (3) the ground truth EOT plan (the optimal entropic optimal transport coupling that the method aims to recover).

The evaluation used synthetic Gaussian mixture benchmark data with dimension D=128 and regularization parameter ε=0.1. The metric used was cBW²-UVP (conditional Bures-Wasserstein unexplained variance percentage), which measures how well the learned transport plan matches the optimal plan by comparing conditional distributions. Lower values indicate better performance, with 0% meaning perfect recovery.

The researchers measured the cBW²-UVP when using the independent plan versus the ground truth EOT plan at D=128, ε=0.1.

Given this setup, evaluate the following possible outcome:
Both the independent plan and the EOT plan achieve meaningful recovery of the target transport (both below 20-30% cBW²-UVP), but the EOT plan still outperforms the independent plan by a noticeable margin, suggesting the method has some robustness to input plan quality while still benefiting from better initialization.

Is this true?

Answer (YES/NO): NO